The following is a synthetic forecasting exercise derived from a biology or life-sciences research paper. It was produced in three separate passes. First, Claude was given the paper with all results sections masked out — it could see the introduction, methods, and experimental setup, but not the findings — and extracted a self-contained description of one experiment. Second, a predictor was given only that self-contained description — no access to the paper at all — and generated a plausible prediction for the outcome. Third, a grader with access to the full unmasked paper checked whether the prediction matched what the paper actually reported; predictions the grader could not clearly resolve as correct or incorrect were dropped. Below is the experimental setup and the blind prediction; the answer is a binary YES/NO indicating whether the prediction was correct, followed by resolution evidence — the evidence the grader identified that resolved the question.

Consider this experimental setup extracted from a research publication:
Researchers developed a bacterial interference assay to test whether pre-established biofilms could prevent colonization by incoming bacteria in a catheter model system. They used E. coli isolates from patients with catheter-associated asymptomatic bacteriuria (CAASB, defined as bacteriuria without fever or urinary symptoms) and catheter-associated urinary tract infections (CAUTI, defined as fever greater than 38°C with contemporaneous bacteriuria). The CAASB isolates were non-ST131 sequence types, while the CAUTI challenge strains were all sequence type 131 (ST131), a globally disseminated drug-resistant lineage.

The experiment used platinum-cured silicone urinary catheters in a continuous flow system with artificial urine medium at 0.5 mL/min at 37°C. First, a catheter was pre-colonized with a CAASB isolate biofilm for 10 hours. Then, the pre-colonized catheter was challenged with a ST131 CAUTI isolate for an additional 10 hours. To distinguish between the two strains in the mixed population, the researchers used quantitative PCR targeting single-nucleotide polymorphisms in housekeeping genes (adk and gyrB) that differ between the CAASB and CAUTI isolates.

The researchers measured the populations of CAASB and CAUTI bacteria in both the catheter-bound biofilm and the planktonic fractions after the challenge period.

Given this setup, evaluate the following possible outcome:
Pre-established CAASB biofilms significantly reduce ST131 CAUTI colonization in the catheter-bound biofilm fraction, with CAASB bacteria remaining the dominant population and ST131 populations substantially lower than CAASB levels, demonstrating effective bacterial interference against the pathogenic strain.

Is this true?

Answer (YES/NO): NO